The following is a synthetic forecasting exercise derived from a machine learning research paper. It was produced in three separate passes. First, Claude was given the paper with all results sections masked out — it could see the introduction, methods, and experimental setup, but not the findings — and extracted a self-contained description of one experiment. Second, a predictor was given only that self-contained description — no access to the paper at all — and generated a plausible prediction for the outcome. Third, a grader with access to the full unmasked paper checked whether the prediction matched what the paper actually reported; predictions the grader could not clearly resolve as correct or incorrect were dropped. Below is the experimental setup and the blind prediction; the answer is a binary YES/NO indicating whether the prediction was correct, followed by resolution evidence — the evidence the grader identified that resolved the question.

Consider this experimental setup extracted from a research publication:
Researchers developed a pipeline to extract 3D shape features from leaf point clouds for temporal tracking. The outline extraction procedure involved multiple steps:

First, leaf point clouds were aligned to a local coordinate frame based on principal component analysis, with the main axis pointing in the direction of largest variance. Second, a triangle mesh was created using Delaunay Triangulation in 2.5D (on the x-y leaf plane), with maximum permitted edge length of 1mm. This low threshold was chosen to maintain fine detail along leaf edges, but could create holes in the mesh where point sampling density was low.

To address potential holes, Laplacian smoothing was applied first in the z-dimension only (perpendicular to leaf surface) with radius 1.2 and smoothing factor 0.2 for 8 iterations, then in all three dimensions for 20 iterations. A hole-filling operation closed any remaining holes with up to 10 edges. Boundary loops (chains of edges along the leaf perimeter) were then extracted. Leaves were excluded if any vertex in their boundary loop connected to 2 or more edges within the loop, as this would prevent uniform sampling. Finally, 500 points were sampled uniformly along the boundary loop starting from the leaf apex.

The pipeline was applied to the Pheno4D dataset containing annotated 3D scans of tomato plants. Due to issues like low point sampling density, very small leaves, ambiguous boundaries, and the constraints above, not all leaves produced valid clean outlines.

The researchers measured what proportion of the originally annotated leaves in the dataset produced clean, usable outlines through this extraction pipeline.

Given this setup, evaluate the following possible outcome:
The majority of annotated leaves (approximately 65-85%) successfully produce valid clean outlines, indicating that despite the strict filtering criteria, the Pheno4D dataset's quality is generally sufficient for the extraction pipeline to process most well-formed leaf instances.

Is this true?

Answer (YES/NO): YES